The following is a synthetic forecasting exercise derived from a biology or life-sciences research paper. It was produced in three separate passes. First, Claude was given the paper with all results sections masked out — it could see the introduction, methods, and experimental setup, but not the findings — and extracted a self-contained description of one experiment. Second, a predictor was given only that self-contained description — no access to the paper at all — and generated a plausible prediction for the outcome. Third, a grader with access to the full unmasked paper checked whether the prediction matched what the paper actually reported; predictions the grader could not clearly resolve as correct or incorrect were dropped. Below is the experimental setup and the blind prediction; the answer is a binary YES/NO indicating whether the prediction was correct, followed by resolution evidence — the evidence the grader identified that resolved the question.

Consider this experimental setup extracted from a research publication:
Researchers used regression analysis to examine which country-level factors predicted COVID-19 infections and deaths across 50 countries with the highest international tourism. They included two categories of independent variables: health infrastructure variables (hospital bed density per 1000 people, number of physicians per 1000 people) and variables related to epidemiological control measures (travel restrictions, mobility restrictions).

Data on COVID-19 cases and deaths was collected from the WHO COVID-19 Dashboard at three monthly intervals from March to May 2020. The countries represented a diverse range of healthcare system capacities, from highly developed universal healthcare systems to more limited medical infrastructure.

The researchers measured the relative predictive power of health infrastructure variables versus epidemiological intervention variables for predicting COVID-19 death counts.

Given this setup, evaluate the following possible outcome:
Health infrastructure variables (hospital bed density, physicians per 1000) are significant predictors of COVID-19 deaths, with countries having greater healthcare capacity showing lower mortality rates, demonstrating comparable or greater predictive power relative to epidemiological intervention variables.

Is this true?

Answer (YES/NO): NO